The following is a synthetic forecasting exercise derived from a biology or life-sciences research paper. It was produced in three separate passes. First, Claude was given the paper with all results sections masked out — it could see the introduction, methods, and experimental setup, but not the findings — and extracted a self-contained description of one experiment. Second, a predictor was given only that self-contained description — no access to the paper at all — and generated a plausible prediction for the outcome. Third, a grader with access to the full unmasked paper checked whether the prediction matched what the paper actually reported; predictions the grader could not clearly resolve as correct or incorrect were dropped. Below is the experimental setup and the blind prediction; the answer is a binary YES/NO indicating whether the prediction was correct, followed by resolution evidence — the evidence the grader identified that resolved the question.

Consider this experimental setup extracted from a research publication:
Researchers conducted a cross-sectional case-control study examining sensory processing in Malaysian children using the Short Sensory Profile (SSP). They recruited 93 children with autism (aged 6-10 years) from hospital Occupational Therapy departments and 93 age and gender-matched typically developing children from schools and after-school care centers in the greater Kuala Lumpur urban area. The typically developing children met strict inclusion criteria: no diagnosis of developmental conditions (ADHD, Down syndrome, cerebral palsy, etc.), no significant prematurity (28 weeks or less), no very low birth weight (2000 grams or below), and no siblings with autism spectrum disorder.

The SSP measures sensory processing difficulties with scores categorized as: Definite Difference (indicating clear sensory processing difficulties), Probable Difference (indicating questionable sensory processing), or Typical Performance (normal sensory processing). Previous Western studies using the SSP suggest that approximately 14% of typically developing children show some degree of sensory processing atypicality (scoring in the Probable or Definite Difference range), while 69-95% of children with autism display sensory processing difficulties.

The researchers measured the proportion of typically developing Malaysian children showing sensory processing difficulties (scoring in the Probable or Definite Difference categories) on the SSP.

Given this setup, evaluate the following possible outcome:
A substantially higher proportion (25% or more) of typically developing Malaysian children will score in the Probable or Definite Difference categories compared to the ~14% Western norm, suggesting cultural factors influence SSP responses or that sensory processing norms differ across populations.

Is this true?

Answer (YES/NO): NO